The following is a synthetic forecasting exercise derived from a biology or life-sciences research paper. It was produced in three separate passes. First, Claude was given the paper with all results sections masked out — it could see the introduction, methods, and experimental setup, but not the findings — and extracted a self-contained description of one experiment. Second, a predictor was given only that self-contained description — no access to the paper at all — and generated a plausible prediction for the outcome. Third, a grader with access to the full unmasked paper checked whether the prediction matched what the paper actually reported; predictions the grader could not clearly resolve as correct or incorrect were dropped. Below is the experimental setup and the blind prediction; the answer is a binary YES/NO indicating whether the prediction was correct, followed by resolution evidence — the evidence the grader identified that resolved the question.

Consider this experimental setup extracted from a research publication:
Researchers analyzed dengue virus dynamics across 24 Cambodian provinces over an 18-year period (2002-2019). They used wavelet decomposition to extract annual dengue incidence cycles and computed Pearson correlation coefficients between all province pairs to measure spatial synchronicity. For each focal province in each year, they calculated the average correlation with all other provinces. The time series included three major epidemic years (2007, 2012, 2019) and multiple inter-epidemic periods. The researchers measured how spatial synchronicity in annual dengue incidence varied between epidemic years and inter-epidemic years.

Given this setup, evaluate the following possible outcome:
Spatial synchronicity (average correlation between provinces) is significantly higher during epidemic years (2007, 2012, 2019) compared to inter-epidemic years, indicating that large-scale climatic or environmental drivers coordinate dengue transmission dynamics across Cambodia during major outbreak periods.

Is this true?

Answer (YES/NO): YES